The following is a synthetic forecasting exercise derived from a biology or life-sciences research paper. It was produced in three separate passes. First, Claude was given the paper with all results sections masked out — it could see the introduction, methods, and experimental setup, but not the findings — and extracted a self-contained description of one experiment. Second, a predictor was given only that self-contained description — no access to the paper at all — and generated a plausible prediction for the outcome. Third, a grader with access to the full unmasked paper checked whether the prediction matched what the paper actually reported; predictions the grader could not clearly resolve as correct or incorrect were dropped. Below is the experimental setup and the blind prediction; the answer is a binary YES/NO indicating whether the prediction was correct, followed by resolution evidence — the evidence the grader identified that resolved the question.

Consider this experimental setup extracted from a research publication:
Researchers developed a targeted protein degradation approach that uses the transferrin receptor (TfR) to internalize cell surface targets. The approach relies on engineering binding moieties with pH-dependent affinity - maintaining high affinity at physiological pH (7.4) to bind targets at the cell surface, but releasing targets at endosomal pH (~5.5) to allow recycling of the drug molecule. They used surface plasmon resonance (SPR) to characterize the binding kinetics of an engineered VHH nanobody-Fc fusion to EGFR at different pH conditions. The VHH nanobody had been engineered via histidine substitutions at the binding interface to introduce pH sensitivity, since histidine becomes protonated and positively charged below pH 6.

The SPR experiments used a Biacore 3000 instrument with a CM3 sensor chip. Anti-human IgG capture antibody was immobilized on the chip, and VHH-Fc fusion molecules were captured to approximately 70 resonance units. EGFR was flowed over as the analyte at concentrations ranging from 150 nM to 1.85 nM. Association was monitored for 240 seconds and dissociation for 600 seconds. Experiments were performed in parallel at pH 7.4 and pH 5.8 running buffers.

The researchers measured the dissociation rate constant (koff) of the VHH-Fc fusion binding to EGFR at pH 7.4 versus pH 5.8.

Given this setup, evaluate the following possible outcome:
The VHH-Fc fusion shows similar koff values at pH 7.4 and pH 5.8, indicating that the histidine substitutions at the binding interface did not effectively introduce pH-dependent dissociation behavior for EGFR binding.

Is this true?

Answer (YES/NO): NO